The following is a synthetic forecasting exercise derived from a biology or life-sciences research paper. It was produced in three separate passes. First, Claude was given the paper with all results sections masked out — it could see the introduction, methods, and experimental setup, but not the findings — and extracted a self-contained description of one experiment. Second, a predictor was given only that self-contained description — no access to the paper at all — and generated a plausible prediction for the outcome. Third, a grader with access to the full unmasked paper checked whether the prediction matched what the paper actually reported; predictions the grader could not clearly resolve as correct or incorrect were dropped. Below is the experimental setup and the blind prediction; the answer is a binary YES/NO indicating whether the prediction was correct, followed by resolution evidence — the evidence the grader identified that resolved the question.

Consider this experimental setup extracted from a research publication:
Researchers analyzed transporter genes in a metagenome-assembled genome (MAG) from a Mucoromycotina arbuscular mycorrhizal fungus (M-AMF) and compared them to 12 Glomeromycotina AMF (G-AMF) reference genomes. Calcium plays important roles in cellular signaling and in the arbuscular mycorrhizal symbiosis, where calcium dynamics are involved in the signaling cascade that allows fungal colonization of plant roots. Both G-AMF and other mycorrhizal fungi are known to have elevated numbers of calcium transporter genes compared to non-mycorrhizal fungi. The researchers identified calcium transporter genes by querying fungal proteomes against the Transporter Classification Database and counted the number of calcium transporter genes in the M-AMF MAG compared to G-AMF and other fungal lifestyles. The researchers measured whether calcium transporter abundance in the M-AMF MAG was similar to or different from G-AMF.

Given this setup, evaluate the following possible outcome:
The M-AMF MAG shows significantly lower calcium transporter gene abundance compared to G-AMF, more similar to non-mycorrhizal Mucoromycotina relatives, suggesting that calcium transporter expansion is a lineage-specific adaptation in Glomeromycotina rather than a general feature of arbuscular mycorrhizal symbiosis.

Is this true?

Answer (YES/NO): NO